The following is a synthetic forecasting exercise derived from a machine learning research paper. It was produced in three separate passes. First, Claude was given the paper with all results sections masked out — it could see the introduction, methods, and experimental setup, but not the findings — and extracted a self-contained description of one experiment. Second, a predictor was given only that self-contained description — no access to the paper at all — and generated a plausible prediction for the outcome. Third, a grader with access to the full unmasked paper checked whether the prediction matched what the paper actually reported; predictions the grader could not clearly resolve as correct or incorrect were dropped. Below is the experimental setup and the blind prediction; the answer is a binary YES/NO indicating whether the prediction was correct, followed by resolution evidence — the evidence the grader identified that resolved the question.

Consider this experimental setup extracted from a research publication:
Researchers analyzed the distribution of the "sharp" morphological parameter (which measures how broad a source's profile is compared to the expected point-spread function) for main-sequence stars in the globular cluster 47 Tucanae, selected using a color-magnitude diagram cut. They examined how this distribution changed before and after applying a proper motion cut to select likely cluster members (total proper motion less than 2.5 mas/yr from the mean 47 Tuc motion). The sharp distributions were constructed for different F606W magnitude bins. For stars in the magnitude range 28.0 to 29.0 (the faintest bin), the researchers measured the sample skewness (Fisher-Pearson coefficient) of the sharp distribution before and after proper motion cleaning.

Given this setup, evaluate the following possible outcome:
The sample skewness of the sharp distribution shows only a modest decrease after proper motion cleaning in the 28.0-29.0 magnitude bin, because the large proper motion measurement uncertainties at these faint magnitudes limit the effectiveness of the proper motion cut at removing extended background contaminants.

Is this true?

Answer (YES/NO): NO